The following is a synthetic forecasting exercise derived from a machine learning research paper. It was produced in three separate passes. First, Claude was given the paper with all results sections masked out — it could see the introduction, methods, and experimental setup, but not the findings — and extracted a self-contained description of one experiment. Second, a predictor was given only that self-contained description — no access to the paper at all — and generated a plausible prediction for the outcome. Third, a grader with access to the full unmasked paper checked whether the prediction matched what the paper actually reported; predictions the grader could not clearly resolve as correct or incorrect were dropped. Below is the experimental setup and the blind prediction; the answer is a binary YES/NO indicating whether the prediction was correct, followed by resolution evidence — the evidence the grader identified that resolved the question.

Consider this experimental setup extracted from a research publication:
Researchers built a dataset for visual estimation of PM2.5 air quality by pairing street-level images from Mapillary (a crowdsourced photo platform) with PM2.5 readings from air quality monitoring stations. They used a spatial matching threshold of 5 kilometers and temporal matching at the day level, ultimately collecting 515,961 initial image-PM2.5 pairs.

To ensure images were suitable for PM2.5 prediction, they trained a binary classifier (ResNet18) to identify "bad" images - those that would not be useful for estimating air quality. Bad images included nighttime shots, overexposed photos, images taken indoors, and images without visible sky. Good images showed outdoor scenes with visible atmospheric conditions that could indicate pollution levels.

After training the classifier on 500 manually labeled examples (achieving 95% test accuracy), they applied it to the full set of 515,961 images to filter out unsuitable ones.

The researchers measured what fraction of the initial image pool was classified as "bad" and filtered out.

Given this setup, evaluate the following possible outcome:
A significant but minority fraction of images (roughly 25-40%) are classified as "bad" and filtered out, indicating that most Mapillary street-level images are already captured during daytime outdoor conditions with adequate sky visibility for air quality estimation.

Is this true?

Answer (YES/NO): YES